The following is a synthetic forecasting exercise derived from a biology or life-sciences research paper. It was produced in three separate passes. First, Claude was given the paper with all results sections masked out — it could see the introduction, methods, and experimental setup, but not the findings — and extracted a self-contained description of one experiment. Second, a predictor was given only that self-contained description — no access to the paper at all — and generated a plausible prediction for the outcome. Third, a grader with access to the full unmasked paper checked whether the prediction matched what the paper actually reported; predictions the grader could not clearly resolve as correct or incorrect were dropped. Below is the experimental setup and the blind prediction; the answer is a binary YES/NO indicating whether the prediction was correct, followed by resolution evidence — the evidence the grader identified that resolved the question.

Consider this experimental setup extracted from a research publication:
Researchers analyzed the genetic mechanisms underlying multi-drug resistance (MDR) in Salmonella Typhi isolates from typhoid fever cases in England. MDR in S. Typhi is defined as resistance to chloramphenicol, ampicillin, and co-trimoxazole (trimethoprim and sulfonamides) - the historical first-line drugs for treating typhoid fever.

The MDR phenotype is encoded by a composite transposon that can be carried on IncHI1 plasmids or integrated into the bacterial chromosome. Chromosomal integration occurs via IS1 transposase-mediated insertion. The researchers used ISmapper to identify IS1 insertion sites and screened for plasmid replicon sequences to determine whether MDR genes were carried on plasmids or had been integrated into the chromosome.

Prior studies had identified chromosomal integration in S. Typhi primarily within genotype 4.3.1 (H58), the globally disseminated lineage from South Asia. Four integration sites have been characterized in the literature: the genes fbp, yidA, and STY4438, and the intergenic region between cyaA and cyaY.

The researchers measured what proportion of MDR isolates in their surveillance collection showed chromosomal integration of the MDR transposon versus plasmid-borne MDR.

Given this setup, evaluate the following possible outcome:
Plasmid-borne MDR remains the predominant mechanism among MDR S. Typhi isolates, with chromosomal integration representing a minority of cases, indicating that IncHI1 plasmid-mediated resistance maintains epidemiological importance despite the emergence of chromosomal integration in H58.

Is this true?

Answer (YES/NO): NO